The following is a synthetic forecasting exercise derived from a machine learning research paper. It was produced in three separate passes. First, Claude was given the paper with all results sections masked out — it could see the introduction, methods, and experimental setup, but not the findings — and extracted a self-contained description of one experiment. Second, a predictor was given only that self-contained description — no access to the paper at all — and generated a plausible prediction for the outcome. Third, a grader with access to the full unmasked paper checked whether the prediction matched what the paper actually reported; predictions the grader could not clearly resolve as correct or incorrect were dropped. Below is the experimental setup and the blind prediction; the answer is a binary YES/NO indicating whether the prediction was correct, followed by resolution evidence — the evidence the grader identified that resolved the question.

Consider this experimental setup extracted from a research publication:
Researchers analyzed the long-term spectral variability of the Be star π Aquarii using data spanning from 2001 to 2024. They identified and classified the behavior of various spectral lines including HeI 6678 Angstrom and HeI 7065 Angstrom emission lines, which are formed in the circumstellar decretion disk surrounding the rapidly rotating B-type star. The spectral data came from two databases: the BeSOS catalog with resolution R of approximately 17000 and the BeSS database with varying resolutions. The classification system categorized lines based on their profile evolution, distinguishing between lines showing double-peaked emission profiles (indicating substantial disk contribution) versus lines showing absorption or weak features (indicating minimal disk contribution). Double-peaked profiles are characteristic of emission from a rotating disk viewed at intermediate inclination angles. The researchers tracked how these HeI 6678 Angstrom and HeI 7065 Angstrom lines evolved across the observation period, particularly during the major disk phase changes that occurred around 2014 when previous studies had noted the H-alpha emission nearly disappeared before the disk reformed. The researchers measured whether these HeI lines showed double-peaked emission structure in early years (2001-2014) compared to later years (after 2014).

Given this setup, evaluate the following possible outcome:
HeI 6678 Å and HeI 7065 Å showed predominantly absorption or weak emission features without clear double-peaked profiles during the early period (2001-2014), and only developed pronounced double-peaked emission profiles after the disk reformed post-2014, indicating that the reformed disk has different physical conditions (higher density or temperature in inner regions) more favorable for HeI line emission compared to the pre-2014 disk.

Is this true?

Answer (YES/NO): NO